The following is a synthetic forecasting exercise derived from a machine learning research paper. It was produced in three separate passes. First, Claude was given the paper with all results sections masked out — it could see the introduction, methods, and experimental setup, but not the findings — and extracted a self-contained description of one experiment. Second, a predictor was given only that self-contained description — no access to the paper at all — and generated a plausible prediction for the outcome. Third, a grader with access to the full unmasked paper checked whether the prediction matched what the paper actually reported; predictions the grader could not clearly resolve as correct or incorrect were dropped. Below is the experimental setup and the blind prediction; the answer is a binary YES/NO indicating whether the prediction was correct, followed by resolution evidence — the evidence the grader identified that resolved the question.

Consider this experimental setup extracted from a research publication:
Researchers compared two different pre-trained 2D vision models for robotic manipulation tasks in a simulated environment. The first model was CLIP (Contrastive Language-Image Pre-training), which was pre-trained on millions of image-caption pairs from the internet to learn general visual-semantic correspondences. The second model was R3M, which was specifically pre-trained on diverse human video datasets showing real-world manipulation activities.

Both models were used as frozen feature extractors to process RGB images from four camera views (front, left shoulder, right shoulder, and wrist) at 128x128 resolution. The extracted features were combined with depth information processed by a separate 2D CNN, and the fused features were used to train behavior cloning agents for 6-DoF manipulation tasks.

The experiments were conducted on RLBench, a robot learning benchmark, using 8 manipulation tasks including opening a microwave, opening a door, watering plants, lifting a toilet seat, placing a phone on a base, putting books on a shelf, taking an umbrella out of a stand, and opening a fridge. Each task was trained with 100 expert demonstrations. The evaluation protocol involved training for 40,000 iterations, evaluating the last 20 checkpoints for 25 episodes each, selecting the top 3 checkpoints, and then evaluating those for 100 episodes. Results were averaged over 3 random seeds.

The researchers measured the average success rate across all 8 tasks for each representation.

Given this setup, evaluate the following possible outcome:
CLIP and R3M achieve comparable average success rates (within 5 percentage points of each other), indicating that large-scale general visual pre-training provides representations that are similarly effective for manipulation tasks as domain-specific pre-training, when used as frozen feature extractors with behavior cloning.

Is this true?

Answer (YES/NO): NO